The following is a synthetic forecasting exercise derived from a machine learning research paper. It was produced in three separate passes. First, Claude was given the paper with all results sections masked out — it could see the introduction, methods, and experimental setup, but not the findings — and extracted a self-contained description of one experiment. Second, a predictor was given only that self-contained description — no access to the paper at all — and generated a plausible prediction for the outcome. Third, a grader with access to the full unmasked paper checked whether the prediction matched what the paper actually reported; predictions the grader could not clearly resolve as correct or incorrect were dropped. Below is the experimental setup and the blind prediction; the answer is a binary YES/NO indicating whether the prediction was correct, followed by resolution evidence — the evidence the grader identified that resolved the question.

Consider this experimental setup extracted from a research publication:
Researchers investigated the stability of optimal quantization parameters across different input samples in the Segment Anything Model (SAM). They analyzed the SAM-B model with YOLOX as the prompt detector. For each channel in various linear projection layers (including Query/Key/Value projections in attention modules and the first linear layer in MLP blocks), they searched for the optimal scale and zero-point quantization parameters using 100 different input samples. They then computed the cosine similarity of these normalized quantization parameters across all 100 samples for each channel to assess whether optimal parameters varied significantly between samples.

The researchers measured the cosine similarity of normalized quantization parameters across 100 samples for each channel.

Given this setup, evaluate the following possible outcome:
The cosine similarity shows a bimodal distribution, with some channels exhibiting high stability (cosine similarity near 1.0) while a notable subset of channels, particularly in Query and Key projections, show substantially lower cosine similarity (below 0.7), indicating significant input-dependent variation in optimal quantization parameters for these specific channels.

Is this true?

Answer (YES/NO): NO